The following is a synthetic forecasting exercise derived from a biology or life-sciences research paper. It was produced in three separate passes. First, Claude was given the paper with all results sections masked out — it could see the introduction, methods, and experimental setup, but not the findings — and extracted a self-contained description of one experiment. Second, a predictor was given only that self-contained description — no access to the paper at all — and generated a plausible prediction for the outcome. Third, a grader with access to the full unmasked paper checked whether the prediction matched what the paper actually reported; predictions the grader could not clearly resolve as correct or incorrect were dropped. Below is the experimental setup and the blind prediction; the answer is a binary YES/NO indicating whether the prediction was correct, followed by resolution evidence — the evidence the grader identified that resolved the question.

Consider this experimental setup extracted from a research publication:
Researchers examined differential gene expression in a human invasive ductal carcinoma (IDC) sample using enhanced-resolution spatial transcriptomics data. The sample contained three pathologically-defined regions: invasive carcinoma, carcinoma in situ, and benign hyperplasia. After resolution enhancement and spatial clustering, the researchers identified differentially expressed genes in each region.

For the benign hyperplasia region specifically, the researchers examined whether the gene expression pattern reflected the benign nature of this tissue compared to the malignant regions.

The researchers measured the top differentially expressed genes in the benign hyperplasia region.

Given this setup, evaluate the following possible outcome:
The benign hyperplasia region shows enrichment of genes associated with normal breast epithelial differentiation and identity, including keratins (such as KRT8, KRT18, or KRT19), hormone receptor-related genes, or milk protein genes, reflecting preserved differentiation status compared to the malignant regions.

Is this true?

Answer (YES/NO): NO